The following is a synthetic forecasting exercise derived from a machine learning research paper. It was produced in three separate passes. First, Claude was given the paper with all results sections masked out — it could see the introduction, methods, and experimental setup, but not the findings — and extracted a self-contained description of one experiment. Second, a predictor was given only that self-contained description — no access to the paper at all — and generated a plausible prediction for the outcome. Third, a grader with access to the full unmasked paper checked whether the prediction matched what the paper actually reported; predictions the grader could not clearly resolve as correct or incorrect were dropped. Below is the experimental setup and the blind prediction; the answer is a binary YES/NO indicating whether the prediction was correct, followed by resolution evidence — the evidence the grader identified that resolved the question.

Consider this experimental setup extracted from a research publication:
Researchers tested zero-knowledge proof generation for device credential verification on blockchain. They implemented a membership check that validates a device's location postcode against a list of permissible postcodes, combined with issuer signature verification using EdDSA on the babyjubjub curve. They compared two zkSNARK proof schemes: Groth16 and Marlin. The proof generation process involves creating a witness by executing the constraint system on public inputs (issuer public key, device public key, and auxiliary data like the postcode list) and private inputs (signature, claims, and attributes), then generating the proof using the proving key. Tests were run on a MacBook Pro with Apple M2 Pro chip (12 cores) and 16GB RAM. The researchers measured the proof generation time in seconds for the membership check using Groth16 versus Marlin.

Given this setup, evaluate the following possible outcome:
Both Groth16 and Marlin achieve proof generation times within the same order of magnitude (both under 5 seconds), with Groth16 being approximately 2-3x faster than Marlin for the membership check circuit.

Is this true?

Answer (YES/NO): NO